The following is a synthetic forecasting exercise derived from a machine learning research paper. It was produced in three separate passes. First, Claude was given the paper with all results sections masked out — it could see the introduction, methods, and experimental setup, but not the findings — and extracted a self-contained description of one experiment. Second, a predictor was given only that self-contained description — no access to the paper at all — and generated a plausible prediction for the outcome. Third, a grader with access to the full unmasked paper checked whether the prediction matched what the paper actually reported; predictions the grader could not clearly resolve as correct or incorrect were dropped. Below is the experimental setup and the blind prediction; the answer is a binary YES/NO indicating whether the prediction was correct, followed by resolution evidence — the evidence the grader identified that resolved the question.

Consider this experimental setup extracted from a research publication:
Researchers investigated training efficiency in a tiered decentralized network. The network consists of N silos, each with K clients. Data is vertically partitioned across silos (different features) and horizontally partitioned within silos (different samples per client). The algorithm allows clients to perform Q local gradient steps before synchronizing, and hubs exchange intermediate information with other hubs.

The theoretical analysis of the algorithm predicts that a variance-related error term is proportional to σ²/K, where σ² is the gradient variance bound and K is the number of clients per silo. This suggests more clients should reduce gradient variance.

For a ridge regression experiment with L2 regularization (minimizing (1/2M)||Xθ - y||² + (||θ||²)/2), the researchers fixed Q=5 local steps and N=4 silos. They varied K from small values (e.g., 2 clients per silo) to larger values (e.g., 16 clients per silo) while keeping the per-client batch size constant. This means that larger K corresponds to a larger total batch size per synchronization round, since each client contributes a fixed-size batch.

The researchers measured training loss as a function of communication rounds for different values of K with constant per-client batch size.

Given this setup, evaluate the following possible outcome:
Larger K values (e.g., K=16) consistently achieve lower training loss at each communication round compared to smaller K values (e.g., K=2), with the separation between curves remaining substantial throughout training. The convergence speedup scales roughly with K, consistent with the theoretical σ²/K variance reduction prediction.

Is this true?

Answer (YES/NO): NO